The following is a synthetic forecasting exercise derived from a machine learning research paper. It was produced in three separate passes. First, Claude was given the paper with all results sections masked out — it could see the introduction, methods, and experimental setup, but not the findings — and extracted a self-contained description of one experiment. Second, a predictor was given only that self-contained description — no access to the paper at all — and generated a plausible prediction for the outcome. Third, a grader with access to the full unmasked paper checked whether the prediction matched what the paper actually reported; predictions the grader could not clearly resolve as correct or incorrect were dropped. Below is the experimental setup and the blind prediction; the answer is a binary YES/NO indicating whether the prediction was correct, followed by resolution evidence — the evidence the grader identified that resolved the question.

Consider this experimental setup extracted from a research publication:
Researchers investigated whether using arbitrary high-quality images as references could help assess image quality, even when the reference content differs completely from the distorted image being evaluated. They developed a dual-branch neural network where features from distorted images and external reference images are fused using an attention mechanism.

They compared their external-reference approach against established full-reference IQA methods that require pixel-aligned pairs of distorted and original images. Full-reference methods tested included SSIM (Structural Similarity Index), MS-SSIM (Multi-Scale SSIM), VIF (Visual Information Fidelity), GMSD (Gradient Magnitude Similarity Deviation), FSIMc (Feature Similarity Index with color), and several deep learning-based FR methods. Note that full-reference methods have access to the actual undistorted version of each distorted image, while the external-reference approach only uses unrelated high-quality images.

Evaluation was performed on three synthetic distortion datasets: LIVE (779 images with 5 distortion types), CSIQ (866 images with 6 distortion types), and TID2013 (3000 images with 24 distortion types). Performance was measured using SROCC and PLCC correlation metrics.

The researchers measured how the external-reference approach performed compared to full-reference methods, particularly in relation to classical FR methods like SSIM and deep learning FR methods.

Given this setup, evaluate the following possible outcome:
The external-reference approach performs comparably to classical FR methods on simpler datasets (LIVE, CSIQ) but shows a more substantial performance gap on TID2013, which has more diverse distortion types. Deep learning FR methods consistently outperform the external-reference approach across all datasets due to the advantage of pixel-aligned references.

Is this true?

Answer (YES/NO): NO